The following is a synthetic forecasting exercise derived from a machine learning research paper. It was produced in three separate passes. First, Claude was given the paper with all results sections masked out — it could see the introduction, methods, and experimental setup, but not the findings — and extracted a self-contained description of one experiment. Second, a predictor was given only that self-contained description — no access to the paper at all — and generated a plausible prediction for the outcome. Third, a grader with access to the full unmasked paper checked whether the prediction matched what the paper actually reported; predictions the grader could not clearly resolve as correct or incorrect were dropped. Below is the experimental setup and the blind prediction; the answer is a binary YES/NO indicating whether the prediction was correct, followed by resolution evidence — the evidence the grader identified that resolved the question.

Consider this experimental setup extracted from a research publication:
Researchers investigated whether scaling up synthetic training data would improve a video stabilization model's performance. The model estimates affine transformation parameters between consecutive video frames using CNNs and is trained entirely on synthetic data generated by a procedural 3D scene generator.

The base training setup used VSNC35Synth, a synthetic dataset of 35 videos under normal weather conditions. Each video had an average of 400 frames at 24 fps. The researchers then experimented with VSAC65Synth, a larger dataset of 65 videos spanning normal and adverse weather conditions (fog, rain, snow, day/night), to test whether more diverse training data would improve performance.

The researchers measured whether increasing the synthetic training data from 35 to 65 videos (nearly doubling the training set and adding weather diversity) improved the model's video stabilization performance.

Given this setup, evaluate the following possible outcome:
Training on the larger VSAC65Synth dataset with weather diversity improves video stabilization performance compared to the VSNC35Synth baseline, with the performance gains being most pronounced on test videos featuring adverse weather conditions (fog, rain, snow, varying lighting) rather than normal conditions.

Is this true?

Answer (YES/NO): NO